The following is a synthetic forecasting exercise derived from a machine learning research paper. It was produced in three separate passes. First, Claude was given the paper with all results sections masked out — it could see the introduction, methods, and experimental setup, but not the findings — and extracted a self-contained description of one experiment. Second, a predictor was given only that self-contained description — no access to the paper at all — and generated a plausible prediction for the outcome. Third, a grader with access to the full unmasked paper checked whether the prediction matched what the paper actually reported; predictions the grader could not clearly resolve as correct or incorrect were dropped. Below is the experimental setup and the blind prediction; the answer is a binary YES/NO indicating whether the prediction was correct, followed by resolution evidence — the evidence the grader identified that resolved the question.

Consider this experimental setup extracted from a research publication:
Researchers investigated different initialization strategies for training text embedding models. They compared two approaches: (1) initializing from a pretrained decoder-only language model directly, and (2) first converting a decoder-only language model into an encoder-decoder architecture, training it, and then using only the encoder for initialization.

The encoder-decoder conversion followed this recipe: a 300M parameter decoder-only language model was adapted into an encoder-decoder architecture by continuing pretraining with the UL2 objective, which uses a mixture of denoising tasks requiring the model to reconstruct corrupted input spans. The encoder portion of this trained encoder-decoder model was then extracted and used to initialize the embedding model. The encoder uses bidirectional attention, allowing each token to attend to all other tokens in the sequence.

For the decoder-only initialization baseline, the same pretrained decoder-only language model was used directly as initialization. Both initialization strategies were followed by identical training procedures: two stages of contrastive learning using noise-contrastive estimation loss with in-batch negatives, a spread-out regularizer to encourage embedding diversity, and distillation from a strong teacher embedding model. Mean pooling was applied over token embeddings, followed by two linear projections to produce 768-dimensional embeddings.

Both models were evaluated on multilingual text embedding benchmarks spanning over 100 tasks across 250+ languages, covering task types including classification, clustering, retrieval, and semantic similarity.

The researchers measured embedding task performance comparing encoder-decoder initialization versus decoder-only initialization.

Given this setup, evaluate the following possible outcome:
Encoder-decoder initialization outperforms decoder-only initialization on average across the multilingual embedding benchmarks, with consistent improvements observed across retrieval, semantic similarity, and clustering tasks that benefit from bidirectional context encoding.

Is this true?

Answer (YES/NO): YES